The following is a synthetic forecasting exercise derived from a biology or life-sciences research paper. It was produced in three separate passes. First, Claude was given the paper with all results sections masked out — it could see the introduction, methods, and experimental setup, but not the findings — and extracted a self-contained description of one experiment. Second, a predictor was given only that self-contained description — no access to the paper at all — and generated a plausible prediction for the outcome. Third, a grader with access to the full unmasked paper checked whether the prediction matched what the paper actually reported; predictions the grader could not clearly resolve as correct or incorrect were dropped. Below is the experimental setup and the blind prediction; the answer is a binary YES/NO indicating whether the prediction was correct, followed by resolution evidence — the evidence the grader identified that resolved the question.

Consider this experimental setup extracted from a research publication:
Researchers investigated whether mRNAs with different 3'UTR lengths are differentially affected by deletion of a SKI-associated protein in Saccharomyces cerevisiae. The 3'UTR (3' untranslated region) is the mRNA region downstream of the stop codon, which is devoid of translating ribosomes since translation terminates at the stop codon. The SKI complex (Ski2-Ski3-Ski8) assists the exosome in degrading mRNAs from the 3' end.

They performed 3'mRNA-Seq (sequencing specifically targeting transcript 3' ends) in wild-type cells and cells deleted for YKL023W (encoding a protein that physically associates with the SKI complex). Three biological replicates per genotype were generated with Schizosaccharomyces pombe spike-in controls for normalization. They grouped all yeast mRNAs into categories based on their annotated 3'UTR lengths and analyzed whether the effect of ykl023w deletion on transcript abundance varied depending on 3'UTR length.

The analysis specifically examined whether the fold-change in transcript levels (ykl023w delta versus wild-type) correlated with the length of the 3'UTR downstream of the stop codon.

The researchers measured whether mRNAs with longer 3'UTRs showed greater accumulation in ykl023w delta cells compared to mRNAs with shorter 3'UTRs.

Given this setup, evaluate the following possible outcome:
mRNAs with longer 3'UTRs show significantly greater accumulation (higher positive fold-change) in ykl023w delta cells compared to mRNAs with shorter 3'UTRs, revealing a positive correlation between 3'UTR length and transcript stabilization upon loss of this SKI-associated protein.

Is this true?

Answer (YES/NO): YES